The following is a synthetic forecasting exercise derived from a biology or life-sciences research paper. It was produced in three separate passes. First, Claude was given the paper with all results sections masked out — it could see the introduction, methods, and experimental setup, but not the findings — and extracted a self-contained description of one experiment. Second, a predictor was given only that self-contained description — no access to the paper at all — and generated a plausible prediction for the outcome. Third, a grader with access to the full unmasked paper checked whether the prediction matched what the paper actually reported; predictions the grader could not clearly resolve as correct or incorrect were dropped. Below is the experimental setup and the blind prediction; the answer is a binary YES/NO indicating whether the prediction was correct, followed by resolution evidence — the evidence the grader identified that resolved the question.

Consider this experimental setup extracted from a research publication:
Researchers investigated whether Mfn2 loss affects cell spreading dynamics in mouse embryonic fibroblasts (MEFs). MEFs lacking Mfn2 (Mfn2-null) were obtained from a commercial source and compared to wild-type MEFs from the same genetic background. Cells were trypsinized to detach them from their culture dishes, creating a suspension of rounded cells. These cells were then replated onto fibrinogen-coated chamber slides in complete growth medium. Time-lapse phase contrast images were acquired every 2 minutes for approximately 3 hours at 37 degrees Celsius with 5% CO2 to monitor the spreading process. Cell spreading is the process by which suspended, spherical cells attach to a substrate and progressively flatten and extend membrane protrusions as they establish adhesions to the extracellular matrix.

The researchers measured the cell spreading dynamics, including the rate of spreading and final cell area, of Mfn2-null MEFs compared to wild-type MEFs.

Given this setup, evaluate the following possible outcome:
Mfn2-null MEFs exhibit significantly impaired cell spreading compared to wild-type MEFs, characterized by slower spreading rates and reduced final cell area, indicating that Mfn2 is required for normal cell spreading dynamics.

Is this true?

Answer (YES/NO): NO